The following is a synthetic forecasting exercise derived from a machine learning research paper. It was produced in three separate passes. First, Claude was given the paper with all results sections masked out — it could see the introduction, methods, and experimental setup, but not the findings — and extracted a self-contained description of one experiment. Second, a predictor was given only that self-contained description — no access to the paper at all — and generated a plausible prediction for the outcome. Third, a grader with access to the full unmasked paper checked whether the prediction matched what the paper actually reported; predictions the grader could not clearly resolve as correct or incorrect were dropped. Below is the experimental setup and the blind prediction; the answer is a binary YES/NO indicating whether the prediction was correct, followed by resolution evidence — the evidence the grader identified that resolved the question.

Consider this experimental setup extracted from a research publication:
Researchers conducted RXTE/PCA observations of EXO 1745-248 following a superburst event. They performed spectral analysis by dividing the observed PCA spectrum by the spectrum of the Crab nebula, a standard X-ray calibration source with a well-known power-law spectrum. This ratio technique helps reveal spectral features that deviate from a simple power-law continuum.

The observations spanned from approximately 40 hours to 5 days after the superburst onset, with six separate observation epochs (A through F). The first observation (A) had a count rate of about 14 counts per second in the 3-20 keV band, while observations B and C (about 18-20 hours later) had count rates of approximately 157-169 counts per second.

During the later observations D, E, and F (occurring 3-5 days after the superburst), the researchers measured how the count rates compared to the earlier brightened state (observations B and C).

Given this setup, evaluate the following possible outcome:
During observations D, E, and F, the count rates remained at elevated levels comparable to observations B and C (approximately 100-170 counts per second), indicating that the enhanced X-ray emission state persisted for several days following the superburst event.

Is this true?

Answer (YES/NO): NO